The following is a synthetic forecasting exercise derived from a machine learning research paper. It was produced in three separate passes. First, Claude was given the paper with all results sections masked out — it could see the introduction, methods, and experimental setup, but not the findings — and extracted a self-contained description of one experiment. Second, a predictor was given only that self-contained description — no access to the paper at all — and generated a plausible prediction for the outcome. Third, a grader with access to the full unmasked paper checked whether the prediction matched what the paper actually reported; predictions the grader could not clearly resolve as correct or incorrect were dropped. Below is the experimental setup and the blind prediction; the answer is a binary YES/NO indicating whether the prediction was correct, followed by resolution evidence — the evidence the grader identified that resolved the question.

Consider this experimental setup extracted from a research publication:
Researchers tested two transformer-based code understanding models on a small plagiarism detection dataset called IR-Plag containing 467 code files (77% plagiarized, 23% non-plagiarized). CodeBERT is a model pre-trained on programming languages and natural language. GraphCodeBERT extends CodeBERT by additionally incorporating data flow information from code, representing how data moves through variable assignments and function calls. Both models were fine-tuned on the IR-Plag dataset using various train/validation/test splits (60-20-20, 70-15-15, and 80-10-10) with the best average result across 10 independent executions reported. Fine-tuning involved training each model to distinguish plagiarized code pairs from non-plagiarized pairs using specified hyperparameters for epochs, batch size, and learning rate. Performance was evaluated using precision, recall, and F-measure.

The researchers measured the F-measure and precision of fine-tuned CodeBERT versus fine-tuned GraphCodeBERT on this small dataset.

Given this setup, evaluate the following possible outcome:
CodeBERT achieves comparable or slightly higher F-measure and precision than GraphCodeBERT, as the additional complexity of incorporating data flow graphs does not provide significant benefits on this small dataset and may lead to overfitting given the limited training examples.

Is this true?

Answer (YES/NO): NO